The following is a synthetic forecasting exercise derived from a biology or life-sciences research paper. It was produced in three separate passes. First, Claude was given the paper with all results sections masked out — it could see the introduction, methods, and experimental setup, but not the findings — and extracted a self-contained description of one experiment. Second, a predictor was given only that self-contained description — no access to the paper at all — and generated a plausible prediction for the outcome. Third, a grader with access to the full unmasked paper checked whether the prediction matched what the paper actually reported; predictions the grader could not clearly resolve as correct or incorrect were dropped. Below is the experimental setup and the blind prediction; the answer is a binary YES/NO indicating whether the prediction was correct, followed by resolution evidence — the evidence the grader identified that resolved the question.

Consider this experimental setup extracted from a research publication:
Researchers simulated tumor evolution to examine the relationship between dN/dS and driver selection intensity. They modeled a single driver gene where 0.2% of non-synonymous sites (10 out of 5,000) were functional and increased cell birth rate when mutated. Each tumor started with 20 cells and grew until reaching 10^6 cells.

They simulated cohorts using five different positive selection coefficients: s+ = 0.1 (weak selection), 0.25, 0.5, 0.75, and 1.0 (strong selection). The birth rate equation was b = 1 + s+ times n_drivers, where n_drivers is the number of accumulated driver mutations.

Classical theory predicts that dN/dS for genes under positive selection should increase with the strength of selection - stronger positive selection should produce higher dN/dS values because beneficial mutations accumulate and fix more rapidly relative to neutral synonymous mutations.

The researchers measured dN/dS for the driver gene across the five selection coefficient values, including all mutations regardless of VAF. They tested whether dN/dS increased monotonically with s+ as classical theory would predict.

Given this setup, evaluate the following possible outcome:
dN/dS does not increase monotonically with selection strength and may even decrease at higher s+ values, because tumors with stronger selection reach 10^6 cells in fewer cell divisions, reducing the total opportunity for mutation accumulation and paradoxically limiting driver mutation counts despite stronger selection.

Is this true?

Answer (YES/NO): NO